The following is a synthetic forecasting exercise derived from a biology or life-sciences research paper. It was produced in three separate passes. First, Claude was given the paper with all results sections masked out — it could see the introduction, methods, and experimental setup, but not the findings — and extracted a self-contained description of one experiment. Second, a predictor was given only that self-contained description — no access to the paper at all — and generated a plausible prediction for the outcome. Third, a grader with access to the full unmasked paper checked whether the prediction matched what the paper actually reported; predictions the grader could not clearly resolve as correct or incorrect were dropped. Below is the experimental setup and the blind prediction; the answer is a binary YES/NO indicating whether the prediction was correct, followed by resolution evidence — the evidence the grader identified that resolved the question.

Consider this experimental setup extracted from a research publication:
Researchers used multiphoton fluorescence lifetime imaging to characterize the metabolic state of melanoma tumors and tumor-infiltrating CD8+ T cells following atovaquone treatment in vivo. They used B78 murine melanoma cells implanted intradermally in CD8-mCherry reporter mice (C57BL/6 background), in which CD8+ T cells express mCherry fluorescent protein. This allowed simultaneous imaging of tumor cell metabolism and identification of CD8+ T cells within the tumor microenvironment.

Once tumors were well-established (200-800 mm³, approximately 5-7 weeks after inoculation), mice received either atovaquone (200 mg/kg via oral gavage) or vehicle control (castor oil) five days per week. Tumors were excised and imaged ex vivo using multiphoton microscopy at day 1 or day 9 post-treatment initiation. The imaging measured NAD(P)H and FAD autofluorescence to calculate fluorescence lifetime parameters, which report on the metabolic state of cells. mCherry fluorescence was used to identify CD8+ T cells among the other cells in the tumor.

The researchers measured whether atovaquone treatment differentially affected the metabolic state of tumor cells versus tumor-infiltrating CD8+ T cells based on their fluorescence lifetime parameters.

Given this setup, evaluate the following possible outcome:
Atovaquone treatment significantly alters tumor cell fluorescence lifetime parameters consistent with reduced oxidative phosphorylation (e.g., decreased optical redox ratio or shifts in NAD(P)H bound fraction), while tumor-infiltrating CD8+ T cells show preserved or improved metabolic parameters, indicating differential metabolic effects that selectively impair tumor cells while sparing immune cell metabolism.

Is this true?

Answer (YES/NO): NO